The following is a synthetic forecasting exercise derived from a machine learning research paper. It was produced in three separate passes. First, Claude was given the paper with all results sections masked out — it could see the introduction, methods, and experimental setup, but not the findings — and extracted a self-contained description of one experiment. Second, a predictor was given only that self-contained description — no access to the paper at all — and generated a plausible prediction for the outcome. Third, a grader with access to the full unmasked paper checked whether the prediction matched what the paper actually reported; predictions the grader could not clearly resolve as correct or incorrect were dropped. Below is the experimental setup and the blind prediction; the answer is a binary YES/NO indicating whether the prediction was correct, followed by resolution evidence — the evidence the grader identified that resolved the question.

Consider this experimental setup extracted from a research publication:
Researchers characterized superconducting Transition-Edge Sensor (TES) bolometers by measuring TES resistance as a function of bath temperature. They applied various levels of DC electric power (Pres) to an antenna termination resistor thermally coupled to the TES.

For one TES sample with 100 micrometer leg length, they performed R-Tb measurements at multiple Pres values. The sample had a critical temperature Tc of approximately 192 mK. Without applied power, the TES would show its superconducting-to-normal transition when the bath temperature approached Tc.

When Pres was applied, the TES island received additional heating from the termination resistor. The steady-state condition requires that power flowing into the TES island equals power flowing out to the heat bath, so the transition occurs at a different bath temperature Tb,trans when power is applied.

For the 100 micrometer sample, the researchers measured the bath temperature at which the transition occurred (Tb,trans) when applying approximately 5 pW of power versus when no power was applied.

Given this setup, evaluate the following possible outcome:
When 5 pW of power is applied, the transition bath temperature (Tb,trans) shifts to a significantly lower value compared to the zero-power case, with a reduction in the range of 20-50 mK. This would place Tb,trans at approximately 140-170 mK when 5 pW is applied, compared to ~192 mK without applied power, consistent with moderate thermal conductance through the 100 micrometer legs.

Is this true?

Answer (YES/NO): YES